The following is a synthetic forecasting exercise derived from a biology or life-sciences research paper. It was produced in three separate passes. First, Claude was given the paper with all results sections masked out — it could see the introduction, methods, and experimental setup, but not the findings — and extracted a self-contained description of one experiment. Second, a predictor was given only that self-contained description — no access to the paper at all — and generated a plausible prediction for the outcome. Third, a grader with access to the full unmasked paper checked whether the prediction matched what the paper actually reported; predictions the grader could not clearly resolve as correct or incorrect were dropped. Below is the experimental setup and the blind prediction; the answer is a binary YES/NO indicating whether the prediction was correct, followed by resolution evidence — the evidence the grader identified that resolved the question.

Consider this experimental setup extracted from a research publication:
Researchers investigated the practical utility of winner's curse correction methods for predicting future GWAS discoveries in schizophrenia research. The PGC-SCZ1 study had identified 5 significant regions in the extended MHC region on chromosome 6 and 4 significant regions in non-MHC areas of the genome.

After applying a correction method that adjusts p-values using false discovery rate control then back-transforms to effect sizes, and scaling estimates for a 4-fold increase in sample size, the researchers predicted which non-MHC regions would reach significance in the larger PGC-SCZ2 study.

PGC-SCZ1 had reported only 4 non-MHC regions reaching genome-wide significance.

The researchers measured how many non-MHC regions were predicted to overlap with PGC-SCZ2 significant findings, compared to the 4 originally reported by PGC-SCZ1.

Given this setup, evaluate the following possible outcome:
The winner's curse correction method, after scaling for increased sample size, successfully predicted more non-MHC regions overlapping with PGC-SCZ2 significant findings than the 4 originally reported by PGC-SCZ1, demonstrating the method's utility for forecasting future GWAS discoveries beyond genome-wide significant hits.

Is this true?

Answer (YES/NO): YES